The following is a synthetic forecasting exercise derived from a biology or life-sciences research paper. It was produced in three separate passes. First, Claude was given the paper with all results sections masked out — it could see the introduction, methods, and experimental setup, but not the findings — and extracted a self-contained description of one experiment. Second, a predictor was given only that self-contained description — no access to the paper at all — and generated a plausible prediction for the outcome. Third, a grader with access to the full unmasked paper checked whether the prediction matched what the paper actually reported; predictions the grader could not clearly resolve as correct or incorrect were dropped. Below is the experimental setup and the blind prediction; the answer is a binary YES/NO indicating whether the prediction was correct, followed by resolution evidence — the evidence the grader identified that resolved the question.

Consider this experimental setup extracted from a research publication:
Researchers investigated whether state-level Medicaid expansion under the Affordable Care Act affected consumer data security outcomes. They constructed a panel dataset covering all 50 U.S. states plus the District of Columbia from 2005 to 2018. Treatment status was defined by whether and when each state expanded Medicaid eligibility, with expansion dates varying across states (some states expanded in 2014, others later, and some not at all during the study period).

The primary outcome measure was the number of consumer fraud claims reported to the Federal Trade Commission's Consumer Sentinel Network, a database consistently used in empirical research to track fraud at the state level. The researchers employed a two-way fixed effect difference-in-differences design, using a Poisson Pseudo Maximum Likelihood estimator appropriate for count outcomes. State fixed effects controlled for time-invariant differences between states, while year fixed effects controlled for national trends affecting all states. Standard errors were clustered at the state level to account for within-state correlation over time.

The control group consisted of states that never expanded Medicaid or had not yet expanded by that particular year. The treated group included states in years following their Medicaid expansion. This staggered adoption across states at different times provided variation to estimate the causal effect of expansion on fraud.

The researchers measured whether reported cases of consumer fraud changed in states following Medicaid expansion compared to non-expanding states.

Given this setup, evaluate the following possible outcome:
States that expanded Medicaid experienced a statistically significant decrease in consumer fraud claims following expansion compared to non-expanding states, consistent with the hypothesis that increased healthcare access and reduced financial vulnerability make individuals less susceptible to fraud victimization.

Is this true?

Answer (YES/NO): YES